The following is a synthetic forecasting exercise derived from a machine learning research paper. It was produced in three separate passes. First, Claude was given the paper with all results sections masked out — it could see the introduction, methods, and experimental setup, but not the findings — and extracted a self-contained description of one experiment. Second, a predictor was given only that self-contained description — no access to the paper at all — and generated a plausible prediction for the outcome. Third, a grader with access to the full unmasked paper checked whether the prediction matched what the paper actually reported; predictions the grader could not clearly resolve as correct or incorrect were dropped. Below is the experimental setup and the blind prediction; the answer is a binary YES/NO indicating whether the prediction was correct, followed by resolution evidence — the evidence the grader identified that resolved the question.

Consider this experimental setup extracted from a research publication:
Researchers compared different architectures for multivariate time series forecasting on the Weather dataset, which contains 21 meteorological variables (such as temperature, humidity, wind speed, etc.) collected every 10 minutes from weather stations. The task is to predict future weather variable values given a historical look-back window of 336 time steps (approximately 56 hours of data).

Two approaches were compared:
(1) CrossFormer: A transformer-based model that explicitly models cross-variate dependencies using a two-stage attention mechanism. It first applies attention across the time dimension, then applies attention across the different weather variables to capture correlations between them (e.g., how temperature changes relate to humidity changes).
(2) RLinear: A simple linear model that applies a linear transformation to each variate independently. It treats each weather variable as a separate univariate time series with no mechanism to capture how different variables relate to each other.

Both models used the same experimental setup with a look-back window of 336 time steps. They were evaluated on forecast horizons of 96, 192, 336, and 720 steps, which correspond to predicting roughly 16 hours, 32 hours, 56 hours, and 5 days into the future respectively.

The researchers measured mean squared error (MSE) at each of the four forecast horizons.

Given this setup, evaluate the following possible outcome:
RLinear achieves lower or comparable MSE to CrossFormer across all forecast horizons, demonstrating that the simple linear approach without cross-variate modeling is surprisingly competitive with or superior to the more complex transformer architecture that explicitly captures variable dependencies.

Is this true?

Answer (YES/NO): NO